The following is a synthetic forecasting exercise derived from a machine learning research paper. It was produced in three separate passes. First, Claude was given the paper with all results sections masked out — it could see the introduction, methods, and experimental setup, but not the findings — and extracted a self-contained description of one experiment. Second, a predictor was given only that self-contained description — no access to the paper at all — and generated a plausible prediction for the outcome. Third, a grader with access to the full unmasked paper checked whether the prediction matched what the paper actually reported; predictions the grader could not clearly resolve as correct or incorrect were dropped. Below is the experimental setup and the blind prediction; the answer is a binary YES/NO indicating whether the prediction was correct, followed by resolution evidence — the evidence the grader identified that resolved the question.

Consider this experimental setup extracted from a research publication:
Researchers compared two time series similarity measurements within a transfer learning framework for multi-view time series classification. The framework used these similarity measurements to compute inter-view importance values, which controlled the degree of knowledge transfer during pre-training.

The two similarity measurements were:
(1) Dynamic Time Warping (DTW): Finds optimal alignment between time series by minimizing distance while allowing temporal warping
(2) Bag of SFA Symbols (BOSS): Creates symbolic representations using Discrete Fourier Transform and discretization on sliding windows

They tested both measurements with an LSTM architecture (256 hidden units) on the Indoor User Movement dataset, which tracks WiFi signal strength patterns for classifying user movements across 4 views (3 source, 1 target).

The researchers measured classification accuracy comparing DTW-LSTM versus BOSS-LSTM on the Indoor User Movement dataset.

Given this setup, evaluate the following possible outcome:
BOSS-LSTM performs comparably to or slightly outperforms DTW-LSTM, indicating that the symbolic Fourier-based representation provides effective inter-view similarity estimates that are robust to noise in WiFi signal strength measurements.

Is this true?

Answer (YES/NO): YES